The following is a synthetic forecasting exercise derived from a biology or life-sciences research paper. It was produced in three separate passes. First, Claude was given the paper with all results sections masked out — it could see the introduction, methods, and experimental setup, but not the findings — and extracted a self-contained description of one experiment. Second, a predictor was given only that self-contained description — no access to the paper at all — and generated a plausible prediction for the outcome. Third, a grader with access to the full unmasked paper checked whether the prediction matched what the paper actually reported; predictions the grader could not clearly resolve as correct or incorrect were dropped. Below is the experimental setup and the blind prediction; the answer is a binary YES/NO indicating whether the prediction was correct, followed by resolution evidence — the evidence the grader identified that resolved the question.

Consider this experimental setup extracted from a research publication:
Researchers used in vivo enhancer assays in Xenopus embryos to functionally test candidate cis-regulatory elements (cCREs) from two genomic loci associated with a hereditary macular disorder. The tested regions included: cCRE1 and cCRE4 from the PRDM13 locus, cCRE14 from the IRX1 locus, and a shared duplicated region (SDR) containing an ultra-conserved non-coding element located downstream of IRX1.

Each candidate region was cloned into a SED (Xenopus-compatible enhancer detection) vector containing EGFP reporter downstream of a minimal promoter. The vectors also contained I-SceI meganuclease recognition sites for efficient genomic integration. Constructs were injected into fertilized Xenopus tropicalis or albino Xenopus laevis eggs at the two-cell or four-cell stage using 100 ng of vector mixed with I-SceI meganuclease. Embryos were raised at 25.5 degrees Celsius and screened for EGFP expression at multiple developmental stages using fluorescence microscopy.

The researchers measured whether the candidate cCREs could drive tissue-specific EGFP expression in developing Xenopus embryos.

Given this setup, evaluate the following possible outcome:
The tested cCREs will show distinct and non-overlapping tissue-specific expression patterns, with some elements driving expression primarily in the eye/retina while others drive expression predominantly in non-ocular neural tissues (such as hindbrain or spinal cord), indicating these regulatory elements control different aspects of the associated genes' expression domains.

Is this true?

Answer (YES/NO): NO